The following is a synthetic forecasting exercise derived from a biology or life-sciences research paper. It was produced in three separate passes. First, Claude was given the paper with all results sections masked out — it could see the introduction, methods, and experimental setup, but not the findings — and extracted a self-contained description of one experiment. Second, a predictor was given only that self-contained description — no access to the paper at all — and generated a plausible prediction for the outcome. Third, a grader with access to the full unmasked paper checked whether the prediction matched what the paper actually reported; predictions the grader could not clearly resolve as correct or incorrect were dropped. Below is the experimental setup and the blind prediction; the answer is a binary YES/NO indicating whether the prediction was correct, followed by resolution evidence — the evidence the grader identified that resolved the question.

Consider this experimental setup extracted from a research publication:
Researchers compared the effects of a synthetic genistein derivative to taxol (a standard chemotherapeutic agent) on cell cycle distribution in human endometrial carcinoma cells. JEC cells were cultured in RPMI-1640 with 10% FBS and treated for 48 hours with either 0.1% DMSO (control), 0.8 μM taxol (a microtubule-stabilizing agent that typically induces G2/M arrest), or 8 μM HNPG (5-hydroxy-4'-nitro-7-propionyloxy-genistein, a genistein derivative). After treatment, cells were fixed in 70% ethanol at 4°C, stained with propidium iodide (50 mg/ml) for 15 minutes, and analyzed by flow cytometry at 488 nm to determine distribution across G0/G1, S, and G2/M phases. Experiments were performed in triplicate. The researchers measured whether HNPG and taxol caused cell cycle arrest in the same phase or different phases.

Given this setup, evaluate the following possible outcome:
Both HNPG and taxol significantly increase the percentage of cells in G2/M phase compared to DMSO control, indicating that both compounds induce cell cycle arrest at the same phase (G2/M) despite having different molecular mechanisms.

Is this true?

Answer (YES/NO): NO